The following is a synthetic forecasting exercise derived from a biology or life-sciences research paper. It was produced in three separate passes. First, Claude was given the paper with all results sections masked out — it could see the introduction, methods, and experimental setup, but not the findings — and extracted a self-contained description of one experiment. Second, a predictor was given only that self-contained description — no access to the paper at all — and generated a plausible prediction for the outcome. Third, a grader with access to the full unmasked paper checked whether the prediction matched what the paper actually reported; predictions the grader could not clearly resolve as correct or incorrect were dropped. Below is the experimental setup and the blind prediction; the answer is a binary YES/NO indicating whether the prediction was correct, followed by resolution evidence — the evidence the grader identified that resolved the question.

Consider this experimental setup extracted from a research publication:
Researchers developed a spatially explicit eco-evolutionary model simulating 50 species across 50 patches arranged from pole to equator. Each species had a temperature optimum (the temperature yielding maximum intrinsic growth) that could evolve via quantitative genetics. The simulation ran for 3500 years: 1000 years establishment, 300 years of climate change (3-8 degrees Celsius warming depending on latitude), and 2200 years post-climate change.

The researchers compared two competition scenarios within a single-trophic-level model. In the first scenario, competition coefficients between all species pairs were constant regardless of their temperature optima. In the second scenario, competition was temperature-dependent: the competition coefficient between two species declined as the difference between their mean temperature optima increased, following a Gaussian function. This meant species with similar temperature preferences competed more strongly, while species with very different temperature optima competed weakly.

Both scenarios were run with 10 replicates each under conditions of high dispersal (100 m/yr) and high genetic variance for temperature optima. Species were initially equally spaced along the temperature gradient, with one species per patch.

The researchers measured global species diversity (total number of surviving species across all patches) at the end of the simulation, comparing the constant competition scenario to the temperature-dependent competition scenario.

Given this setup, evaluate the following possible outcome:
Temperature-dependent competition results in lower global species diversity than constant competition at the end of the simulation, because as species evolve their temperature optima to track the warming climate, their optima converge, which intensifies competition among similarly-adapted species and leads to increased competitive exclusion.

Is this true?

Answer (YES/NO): NO